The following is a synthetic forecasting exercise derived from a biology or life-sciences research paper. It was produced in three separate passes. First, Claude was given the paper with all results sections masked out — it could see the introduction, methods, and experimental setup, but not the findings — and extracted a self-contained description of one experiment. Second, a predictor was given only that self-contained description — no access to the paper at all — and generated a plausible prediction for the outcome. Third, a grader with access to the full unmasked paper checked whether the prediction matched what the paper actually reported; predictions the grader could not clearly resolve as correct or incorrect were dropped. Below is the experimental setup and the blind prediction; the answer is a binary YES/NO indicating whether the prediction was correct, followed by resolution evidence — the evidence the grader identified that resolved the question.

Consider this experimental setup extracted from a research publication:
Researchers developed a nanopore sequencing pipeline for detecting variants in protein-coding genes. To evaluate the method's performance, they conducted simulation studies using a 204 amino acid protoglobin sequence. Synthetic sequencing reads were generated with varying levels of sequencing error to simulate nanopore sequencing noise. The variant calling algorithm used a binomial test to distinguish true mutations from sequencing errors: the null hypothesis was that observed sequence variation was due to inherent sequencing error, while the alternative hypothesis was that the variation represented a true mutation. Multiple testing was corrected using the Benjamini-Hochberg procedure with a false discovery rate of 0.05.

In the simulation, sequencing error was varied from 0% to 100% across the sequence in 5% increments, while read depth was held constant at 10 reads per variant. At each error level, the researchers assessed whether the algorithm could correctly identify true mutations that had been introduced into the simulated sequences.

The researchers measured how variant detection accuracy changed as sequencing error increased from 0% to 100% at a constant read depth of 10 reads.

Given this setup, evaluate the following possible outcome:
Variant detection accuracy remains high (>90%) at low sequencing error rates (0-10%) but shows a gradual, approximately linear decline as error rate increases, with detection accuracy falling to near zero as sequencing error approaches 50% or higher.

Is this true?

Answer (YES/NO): NO